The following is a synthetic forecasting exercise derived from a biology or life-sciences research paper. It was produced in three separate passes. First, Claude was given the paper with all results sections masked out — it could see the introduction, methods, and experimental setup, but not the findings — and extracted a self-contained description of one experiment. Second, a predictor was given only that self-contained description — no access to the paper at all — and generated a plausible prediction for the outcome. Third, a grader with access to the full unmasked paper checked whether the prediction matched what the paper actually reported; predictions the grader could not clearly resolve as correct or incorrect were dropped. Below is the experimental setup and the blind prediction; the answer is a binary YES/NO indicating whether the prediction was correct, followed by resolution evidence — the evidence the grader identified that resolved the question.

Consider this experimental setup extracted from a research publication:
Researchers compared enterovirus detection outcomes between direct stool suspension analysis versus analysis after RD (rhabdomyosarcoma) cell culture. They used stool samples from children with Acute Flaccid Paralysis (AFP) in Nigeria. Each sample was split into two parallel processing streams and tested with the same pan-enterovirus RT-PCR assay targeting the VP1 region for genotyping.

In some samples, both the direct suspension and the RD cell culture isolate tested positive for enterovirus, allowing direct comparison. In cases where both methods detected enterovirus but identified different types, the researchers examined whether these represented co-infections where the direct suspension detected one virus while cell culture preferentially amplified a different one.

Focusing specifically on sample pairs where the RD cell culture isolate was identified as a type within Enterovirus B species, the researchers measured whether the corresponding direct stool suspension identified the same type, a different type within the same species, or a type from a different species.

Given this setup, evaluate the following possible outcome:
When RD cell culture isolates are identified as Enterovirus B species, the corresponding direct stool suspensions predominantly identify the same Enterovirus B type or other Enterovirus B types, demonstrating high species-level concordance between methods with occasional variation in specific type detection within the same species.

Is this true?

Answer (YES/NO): YES